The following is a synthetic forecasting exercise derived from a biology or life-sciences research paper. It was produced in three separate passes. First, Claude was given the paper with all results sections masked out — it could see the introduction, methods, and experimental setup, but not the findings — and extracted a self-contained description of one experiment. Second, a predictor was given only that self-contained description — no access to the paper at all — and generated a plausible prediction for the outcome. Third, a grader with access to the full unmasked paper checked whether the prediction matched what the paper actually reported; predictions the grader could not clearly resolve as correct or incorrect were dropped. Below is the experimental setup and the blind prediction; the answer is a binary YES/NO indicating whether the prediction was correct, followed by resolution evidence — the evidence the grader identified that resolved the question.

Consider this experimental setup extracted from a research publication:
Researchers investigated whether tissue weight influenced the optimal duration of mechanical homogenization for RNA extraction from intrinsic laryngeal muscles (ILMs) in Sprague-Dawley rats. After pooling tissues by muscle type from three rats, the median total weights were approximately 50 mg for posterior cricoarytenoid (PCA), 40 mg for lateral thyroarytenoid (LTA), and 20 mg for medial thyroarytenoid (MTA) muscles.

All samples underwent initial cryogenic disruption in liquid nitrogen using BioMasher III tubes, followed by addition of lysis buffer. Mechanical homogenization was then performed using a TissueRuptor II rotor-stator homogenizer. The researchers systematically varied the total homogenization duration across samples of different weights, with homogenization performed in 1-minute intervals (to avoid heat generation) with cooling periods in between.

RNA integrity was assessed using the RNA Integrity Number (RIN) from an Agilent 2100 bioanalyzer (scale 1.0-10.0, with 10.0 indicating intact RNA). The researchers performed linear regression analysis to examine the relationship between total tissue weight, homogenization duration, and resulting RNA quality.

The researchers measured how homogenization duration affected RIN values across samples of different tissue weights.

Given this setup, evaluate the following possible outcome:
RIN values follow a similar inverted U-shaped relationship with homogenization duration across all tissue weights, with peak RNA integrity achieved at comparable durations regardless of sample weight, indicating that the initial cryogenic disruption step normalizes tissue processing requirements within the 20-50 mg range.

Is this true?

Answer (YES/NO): NO